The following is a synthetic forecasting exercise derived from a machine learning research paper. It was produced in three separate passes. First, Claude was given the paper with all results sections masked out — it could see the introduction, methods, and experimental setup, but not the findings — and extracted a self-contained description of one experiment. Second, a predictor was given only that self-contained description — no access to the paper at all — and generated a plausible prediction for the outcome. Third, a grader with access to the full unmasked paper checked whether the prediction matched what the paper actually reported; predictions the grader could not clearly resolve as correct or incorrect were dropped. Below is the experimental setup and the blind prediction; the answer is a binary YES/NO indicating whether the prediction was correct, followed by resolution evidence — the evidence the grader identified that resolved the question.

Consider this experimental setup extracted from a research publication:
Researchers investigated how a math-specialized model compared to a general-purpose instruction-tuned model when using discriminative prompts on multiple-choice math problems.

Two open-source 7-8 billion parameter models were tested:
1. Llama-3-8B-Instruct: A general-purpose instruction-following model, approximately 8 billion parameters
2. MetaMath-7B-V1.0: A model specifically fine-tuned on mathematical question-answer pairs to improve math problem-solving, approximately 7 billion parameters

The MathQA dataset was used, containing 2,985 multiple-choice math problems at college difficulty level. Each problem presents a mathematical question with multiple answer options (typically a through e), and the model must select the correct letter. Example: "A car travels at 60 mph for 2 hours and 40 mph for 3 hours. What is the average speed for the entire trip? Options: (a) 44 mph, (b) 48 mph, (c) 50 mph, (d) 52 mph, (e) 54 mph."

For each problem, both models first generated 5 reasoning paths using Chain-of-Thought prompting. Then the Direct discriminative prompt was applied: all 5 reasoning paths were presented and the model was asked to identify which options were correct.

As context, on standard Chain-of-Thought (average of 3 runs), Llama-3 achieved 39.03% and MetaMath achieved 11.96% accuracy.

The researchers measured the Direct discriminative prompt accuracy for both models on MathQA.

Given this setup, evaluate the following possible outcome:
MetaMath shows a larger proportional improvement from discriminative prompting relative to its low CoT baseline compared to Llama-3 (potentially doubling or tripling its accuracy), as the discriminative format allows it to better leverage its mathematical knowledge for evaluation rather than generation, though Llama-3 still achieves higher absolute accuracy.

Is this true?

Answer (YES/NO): NO